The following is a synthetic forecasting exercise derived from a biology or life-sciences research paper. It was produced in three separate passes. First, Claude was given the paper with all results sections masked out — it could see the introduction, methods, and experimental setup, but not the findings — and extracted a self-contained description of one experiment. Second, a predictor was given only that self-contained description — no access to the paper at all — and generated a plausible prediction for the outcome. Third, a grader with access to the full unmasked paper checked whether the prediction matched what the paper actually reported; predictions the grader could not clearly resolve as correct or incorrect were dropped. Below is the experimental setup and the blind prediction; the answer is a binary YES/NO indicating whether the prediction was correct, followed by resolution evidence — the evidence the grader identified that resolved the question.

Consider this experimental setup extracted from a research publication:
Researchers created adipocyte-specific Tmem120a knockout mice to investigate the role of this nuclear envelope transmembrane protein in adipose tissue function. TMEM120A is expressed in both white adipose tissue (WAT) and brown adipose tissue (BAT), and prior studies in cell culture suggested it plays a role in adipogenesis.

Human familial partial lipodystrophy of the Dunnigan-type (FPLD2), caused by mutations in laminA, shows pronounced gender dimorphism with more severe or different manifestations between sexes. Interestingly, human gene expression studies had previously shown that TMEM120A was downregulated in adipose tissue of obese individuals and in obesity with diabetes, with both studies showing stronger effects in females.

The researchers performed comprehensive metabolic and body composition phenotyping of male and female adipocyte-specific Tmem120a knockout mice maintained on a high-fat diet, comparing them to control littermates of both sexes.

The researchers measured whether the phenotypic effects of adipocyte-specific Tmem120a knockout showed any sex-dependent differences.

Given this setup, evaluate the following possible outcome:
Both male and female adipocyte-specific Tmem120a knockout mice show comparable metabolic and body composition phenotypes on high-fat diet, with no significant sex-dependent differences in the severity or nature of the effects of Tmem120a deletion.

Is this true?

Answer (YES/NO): NO